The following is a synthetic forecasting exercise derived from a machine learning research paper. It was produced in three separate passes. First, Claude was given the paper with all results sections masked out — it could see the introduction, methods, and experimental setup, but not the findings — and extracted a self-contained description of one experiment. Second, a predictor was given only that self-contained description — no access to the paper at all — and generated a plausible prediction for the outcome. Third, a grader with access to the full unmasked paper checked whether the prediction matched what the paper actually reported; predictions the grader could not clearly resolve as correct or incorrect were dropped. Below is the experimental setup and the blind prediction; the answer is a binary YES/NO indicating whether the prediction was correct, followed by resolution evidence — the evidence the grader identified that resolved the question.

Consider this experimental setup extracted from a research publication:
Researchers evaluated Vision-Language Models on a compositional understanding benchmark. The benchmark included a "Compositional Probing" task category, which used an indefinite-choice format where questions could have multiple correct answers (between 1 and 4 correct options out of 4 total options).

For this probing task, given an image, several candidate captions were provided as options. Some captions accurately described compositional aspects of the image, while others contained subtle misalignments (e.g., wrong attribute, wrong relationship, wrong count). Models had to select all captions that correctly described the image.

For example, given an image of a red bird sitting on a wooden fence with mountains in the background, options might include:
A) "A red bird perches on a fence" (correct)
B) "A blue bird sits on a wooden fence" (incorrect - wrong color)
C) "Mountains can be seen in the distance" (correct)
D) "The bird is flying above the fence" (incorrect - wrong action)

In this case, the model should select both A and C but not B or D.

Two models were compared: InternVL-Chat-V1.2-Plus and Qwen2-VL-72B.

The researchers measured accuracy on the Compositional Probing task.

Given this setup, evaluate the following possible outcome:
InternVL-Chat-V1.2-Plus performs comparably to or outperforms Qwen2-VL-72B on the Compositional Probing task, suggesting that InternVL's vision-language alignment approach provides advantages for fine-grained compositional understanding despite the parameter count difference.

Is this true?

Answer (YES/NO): NO